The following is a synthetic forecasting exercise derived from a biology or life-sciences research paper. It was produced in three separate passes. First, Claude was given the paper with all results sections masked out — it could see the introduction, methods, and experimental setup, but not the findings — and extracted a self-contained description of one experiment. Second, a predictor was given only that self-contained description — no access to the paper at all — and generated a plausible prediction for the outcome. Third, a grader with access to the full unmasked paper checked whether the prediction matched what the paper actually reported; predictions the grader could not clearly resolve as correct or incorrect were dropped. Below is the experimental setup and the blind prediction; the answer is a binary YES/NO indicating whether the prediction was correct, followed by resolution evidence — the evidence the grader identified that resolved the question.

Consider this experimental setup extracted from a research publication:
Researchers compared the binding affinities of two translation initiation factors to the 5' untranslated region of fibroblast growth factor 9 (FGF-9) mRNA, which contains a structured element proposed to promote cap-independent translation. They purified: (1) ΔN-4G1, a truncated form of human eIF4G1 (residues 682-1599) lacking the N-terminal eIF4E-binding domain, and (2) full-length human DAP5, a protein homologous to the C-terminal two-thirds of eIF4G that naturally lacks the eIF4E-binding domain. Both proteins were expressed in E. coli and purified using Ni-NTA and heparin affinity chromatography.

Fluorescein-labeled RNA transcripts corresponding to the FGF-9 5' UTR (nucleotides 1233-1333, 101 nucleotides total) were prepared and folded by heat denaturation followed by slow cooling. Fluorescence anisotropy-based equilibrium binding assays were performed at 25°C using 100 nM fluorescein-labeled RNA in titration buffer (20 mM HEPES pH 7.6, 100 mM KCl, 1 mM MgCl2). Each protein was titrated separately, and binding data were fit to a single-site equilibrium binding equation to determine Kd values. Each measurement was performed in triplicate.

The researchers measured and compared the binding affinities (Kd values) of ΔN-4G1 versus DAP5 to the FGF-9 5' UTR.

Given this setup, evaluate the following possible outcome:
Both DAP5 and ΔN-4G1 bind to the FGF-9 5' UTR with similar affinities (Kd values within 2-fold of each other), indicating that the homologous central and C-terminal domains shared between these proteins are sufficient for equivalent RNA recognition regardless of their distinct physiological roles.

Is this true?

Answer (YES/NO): NO